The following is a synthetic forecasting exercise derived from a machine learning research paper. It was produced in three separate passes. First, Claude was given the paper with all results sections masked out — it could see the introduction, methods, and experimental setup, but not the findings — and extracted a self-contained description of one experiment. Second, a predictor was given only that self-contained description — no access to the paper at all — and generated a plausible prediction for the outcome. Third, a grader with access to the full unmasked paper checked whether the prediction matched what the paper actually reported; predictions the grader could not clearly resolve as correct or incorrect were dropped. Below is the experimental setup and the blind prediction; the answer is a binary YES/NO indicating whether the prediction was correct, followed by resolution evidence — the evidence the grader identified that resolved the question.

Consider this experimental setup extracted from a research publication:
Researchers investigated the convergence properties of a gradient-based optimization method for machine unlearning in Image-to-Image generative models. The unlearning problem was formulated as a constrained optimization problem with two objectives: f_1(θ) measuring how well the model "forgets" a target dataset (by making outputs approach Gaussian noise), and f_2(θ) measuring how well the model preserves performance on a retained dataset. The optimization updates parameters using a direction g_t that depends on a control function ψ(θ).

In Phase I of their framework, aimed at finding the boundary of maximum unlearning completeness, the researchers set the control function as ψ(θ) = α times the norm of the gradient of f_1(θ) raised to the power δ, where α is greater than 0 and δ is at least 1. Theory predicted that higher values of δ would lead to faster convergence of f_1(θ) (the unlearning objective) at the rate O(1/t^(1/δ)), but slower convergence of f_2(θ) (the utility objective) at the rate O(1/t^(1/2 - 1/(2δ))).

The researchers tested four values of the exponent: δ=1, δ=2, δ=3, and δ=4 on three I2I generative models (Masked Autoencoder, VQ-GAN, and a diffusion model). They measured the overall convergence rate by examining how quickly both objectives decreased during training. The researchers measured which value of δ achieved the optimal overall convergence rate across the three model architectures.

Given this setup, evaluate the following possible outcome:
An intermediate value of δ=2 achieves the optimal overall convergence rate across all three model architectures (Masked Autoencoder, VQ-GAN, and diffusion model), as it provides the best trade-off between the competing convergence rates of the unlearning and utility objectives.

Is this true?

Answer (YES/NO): YES